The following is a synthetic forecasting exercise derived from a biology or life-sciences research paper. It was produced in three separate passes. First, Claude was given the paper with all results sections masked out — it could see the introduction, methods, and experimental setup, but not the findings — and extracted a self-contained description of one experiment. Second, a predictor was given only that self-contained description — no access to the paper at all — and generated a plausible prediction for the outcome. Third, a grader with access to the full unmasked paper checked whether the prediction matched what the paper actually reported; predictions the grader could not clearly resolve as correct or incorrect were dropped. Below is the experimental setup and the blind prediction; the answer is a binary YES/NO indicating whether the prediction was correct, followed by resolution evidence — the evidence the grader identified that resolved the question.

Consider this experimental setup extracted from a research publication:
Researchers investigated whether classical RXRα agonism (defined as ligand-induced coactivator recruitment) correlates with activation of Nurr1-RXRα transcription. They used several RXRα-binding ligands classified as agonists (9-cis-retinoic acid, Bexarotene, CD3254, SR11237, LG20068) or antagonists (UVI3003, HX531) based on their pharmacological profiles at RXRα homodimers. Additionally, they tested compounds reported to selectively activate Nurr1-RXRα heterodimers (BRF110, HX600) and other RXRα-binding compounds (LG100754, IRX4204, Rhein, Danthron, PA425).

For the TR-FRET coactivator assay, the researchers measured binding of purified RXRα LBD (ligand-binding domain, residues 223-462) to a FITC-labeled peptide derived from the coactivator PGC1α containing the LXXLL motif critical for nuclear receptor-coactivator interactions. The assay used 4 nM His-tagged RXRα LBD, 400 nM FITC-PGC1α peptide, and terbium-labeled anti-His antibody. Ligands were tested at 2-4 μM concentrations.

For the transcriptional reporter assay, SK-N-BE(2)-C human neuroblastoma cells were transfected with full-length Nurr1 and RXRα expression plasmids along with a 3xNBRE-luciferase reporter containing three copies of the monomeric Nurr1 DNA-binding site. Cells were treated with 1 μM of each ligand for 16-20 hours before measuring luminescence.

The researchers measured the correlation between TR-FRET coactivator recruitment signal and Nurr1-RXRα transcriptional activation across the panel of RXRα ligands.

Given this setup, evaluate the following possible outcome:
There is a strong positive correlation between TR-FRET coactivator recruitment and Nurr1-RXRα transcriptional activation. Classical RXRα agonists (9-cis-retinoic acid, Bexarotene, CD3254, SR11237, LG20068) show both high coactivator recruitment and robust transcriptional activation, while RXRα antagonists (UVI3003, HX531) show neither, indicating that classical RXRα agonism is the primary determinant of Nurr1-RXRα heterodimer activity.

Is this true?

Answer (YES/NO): NO